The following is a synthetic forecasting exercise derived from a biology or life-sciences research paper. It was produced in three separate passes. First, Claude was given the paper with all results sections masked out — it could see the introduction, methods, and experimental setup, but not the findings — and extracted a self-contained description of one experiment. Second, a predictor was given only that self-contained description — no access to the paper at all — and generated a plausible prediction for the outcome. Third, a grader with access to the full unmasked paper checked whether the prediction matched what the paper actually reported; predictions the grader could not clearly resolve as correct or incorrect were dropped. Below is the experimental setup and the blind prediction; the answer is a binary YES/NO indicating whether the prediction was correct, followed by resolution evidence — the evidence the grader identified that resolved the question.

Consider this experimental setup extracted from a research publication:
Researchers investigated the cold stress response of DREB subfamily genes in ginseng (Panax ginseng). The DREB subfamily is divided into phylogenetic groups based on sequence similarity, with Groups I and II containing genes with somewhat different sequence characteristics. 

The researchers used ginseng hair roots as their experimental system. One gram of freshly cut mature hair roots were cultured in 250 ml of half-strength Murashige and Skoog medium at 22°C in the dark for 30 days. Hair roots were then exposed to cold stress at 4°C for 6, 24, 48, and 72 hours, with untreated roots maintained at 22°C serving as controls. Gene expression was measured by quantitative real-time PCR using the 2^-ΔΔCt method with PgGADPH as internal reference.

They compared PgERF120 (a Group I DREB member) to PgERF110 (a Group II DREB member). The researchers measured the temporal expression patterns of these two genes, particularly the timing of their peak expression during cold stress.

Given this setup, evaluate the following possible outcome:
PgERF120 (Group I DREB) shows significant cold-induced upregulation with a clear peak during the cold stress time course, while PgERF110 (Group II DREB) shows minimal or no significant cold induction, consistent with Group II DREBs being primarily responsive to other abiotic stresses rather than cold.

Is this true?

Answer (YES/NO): NO